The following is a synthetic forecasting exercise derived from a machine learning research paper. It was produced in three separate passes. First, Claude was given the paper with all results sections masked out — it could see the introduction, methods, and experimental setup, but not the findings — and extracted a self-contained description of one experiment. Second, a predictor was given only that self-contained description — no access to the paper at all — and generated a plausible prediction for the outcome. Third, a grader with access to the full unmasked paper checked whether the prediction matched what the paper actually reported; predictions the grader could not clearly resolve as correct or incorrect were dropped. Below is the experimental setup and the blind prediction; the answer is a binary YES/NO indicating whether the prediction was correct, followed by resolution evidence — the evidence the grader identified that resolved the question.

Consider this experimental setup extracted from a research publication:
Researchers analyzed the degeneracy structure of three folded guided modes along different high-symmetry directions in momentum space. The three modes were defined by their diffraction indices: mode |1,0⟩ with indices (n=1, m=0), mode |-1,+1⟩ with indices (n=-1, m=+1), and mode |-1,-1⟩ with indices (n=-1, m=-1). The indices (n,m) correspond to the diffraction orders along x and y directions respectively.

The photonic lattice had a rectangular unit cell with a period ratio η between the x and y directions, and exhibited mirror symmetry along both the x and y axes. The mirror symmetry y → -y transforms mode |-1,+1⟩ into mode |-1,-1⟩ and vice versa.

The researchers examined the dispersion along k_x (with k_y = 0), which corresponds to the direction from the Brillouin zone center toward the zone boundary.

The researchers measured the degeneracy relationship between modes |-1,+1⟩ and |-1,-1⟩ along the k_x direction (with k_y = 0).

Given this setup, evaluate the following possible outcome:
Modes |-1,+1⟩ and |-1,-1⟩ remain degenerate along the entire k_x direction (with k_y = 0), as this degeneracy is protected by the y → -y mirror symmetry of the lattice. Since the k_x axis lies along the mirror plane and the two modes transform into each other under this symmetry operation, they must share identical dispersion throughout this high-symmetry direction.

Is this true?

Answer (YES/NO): YES